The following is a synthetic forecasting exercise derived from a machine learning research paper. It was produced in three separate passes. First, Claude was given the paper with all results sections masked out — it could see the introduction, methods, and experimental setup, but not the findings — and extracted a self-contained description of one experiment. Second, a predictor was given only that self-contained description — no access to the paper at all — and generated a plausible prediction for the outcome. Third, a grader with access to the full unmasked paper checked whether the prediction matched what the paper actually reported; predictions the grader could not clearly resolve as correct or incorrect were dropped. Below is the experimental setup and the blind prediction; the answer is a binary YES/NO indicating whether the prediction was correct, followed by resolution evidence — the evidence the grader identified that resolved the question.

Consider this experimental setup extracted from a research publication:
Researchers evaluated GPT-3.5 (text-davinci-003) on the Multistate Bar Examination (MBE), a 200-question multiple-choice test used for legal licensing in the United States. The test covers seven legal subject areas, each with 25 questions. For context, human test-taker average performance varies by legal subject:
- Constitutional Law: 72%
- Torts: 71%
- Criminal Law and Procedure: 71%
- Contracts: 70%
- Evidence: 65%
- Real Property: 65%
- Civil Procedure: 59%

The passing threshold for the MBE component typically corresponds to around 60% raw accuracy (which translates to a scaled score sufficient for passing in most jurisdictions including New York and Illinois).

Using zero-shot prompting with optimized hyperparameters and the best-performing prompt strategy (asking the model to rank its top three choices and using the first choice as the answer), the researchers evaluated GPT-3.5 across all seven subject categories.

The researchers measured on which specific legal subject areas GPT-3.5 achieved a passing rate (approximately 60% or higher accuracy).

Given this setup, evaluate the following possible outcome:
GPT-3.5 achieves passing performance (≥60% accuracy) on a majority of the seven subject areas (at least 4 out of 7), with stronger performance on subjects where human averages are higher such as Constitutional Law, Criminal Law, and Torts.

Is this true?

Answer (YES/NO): NO